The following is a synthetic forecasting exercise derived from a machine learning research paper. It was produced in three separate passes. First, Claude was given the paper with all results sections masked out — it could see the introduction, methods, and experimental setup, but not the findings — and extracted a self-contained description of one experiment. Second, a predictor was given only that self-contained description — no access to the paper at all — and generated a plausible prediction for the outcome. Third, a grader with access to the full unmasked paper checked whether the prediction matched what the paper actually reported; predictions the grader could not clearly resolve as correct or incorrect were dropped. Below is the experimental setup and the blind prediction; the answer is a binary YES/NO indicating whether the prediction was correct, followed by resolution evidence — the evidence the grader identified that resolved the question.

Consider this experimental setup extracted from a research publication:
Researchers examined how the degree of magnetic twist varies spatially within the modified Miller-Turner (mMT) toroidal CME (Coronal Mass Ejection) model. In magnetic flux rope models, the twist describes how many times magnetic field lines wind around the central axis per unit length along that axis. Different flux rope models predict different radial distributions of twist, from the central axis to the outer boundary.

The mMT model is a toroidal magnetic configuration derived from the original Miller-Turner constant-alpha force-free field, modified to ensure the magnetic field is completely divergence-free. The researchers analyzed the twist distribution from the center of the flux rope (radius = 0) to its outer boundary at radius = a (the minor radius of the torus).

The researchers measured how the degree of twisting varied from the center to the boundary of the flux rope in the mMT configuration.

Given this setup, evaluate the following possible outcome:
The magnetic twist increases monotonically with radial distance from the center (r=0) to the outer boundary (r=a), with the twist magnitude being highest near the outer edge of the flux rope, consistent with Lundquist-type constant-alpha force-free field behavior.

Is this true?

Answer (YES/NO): NO